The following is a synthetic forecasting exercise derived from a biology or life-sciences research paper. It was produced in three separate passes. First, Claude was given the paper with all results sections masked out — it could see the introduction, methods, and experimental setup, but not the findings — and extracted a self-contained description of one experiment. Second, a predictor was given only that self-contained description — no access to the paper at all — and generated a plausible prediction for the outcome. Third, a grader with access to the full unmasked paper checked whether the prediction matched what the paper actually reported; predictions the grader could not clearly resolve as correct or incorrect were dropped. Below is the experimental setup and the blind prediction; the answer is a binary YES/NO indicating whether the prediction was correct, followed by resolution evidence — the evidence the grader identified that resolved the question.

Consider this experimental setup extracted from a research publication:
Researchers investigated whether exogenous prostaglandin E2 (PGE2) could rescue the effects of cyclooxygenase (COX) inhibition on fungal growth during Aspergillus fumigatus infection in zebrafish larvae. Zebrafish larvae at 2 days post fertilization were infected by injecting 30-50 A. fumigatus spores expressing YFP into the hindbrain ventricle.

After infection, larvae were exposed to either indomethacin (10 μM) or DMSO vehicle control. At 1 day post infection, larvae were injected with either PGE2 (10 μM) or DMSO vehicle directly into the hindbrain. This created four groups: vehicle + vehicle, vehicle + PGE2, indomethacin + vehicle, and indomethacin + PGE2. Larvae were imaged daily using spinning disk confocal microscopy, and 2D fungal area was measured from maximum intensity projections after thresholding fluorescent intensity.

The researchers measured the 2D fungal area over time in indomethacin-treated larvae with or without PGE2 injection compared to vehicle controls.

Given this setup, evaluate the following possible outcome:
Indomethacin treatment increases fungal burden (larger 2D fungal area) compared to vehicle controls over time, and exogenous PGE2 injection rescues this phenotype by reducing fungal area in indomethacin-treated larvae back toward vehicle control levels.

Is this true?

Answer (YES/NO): YES